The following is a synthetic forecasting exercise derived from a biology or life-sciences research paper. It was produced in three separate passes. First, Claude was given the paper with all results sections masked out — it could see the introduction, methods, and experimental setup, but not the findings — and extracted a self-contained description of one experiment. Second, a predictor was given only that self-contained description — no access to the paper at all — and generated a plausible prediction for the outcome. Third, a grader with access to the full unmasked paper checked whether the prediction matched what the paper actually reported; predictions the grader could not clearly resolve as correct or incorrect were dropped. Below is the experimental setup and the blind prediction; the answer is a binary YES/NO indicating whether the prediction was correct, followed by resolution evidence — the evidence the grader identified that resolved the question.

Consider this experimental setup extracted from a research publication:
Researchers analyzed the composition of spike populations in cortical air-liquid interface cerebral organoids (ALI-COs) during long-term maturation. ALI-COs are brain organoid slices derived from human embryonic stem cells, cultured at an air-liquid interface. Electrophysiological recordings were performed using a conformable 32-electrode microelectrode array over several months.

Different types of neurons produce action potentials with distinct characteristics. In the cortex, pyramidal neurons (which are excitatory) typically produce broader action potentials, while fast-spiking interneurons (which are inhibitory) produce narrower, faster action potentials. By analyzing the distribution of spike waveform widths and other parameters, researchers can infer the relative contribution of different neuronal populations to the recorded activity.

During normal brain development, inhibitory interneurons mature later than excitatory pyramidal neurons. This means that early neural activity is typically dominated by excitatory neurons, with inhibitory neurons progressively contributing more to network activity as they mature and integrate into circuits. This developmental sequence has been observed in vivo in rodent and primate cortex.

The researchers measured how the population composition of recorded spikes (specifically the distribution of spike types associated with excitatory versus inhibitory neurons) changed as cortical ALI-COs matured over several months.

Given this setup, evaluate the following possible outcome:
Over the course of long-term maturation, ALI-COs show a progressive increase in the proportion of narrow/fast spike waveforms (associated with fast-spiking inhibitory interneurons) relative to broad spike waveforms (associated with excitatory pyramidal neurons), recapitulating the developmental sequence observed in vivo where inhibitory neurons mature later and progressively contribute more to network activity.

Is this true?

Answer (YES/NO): NO